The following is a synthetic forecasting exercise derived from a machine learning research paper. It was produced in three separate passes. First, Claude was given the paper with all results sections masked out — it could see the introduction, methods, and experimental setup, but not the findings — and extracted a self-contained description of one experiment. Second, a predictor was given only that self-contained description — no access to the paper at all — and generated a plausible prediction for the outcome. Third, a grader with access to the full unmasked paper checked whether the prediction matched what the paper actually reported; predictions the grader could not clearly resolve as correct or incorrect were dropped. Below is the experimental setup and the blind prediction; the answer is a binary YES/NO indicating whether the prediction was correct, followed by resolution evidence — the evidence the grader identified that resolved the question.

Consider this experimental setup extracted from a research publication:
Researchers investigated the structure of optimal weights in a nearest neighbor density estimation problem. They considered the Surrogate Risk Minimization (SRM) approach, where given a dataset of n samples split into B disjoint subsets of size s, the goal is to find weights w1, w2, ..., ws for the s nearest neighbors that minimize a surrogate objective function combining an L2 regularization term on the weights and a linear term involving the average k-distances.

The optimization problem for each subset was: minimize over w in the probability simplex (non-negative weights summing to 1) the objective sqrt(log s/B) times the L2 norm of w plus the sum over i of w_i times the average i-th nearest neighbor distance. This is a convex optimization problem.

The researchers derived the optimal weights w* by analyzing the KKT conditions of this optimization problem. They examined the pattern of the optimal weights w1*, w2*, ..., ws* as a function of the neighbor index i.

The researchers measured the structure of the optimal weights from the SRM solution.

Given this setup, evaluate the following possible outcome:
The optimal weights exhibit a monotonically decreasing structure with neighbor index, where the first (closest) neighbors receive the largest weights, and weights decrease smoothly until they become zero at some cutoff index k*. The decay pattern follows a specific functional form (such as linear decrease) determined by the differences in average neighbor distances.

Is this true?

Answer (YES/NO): YES